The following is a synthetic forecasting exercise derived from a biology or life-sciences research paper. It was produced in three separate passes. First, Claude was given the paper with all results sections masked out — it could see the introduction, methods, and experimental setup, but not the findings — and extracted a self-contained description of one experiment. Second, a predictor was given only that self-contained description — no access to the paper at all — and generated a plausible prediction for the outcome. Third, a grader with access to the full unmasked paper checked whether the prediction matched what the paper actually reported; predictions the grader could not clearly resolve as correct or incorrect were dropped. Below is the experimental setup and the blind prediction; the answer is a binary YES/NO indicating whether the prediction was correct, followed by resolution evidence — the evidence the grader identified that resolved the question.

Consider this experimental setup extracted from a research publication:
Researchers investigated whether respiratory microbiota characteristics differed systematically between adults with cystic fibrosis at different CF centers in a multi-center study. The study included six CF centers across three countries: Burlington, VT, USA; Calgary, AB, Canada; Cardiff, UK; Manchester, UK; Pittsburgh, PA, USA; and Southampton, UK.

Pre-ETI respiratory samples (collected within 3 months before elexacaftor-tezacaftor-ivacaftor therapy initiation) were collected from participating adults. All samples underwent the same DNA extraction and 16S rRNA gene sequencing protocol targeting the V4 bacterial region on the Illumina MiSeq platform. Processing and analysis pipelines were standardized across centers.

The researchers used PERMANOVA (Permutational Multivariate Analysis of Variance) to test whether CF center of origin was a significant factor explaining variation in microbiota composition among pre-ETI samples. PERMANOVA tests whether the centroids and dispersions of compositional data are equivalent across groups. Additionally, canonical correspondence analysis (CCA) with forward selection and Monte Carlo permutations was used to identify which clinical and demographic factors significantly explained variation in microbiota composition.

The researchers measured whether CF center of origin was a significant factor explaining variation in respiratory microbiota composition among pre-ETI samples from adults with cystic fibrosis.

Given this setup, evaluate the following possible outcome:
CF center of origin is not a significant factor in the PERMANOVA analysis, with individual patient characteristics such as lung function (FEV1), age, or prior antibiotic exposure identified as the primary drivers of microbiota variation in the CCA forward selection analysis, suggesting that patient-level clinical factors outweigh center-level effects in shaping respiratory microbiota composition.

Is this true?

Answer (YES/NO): YES